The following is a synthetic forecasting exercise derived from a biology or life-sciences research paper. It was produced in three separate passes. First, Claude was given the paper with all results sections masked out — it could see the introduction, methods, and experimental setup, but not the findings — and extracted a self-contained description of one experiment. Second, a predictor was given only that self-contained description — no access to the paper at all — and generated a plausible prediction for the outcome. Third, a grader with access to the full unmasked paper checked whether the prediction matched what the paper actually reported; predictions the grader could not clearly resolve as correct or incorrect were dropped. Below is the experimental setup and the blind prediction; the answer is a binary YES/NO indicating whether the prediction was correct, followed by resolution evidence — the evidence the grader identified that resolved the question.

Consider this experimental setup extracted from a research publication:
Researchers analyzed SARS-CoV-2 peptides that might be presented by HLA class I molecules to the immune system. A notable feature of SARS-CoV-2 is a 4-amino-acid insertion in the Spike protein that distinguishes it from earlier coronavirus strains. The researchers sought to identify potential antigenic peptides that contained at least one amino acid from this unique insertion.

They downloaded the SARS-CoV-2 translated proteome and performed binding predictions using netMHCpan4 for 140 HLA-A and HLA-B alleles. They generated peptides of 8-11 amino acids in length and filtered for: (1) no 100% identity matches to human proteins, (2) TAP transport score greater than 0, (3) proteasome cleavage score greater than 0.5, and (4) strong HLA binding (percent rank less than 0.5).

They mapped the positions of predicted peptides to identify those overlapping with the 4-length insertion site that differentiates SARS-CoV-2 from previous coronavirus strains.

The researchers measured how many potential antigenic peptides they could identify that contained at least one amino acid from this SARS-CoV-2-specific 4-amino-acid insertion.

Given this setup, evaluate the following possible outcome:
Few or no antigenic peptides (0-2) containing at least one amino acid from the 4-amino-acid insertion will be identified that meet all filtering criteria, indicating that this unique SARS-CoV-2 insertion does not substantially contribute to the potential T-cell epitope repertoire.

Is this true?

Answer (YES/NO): NO